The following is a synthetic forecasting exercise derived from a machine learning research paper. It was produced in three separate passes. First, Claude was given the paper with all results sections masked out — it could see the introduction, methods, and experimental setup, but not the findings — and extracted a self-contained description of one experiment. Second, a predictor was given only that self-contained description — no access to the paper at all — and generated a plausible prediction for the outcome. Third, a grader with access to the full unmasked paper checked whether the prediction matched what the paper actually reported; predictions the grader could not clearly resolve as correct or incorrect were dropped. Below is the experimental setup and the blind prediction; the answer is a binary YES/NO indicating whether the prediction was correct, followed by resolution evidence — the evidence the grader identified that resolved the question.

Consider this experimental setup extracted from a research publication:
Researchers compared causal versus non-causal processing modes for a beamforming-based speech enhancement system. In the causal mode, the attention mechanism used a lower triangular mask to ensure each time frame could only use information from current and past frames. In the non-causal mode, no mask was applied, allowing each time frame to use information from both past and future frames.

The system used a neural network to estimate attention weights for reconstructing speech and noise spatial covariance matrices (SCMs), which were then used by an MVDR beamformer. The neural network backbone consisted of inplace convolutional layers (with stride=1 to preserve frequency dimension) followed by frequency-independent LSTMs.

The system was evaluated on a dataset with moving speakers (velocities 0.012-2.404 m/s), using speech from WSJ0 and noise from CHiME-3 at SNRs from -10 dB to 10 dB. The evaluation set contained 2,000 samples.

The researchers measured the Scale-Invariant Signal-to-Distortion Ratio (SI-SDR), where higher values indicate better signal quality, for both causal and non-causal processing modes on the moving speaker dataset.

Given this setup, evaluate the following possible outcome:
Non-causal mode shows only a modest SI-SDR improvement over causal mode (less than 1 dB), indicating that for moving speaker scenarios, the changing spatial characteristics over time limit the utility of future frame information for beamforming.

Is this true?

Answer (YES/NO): YES